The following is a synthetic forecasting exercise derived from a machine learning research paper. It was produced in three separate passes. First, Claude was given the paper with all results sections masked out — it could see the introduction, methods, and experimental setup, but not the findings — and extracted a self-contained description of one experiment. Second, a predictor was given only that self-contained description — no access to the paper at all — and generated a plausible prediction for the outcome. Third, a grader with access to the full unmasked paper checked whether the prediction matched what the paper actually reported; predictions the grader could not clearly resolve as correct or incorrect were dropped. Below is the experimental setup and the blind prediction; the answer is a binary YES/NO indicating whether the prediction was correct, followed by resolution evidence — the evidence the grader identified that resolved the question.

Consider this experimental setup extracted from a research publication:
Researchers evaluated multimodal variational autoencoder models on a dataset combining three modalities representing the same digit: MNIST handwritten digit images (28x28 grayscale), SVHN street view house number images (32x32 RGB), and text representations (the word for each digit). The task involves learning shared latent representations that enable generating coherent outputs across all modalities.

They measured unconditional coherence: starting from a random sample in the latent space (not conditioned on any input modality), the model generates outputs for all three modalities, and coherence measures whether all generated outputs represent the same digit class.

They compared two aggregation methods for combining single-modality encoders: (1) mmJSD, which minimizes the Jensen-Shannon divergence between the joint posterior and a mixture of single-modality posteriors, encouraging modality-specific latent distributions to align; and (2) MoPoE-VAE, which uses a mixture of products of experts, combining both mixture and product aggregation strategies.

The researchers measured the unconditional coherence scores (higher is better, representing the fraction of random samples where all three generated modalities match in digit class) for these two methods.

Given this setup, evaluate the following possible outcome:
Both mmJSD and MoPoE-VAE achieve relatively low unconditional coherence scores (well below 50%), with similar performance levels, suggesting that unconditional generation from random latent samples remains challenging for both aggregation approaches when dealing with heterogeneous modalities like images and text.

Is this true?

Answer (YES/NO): NO